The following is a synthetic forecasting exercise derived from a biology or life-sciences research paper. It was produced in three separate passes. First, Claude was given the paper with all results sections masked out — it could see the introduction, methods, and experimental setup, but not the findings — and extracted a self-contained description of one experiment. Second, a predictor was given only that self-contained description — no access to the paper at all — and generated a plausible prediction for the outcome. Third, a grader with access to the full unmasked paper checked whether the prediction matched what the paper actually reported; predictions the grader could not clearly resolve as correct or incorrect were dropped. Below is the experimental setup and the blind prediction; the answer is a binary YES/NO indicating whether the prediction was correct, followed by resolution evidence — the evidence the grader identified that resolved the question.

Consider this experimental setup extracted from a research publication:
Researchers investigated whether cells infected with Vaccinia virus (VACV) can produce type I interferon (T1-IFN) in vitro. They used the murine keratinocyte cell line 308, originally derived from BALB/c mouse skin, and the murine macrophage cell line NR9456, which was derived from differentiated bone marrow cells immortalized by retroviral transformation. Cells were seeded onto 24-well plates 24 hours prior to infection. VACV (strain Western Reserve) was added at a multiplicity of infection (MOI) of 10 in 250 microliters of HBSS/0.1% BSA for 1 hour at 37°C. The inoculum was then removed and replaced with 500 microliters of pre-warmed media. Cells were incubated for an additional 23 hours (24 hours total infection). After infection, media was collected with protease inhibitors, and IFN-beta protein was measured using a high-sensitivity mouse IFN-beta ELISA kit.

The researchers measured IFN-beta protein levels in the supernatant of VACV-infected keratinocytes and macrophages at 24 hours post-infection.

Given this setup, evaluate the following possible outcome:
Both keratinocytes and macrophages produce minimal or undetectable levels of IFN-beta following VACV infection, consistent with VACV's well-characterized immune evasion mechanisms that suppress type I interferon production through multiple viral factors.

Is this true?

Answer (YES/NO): YES